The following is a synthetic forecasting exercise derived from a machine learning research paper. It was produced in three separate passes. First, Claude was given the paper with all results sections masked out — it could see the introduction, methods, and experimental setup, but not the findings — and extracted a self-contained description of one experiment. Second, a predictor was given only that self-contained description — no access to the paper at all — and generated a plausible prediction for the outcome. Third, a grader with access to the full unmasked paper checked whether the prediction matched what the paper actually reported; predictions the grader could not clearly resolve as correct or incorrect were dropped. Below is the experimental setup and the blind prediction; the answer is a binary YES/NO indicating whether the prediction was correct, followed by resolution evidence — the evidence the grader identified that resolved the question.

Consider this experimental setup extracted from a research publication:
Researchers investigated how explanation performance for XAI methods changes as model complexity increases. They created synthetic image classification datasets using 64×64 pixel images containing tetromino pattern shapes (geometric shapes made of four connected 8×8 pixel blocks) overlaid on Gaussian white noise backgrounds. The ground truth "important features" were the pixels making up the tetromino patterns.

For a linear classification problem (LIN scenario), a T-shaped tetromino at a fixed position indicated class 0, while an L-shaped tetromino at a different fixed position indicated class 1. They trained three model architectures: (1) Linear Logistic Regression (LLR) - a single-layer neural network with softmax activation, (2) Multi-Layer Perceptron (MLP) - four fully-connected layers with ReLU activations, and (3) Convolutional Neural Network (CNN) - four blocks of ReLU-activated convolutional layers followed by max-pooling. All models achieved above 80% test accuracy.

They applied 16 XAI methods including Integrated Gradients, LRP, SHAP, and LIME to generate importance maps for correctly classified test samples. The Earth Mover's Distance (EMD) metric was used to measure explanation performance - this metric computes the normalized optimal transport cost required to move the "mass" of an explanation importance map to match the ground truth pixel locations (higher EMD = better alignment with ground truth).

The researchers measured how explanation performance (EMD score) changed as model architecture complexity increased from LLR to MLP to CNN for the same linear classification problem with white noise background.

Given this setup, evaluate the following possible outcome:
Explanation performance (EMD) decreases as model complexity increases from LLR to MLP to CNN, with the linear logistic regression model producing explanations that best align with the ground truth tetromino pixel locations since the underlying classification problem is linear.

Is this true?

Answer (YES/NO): NO